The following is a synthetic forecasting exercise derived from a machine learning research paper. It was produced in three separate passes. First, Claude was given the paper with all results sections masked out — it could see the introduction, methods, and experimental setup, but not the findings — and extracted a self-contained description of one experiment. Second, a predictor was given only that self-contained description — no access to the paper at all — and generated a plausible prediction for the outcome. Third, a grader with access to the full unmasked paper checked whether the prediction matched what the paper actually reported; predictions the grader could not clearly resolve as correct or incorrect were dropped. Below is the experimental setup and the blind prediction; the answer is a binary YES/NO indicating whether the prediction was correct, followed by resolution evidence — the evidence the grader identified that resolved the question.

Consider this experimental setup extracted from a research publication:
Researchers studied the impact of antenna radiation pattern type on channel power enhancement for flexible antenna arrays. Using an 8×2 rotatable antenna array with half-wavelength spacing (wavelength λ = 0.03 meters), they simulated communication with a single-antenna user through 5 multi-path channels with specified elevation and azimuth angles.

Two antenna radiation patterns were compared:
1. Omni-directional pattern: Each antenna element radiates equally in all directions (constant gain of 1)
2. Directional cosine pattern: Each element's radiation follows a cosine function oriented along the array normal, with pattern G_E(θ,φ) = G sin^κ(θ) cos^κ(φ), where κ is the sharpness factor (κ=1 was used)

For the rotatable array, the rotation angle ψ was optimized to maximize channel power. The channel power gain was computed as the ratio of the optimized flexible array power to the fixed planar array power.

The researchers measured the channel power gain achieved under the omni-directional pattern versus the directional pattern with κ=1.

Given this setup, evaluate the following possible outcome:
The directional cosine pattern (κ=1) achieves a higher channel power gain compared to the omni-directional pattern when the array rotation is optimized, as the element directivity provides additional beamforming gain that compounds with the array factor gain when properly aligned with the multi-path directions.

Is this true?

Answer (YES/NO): YES